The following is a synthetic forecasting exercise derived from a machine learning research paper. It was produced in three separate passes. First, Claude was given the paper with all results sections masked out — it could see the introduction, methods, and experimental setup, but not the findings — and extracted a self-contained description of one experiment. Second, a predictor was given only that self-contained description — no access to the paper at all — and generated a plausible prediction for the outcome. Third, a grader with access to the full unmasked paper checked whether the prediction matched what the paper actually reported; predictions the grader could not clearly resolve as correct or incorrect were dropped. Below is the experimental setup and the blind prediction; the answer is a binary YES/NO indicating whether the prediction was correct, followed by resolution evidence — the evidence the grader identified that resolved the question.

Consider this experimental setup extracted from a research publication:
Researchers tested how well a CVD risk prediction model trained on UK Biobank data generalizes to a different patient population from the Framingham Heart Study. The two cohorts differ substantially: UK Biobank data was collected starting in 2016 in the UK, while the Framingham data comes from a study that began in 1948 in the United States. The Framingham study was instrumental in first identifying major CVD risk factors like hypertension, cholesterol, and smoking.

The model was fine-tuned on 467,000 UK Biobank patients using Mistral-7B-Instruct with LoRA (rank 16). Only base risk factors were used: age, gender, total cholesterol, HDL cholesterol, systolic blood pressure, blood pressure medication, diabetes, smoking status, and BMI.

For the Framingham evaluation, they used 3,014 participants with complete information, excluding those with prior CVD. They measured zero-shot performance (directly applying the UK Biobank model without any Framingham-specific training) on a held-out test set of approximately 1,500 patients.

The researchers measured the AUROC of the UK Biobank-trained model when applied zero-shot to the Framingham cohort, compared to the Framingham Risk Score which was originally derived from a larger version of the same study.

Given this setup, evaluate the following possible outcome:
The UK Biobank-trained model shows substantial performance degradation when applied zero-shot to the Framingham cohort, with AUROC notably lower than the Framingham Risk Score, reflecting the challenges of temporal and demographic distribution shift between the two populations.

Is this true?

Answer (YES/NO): NO